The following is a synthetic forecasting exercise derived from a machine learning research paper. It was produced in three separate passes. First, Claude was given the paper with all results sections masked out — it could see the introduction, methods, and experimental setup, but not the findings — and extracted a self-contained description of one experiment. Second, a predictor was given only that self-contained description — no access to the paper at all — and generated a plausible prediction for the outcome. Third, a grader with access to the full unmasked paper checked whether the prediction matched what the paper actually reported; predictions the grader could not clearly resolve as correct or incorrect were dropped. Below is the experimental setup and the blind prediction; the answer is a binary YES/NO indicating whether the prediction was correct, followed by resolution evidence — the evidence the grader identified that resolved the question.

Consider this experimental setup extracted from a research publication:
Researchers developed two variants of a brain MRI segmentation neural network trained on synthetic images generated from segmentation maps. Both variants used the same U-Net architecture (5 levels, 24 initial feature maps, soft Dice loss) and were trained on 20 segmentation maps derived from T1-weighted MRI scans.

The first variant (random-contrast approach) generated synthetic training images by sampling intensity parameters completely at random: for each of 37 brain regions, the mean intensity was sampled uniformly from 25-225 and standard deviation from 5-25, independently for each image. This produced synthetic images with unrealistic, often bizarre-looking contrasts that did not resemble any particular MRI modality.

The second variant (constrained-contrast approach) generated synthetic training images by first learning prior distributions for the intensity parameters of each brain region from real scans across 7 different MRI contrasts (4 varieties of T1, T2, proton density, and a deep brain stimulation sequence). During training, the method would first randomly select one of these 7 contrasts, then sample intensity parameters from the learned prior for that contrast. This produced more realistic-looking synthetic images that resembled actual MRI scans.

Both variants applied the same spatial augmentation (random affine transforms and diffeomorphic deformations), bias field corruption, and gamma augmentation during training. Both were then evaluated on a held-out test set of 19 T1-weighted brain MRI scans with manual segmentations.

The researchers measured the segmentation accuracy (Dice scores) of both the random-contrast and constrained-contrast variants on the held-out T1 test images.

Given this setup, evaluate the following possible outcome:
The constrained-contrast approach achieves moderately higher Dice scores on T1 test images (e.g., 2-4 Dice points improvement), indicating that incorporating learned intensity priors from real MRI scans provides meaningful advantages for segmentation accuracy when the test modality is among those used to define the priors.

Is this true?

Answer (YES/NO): NO